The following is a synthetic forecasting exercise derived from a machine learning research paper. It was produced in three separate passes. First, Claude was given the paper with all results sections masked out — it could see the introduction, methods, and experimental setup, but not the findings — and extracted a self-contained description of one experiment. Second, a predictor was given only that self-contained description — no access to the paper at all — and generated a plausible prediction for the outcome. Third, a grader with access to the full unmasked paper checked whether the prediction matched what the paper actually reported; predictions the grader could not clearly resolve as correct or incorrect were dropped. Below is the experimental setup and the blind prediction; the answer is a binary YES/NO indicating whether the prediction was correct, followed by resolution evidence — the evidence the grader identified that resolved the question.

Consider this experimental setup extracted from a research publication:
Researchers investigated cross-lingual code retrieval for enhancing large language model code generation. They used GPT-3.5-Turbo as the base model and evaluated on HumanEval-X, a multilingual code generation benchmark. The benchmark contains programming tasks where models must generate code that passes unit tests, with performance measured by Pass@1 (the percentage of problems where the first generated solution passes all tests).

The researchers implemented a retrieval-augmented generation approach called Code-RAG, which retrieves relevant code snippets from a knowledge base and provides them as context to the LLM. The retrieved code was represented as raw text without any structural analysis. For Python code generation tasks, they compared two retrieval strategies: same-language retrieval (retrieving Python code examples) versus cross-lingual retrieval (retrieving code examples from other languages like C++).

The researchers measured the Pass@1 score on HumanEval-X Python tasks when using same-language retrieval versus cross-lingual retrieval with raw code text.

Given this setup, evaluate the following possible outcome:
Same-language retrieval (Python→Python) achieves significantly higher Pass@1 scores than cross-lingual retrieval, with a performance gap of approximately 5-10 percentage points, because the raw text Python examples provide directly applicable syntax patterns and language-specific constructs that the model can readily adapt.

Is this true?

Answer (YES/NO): NO